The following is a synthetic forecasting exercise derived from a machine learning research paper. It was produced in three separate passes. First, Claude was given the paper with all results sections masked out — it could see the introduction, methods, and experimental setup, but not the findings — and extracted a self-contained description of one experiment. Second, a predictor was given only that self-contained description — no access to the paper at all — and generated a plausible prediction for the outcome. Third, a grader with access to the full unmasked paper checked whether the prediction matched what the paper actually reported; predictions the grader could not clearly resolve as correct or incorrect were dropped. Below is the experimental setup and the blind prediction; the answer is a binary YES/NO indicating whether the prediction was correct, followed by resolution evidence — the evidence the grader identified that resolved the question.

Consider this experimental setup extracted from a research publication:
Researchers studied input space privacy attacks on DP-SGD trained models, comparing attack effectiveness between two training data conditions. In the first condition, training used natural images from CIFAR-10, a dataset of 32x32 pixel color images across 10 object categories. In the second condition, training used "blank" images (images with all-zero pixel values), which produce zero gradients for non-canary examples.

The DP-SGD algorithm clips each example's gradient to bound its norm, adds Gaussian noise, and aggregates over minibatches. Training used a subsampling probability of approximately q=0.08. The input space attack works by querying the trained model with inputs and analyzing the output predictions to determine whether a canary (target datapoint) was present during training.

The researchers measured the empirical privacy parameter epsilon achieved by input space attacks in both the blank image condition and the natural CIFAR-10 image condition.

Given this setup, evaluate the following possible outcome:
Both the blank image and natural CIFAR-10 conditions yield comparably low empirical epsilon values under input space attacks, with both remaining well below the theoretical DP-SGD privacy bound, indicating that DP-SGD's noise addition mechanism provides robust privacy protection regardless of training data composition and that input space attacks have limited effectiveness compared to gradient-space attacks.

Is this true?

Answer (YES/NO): NO